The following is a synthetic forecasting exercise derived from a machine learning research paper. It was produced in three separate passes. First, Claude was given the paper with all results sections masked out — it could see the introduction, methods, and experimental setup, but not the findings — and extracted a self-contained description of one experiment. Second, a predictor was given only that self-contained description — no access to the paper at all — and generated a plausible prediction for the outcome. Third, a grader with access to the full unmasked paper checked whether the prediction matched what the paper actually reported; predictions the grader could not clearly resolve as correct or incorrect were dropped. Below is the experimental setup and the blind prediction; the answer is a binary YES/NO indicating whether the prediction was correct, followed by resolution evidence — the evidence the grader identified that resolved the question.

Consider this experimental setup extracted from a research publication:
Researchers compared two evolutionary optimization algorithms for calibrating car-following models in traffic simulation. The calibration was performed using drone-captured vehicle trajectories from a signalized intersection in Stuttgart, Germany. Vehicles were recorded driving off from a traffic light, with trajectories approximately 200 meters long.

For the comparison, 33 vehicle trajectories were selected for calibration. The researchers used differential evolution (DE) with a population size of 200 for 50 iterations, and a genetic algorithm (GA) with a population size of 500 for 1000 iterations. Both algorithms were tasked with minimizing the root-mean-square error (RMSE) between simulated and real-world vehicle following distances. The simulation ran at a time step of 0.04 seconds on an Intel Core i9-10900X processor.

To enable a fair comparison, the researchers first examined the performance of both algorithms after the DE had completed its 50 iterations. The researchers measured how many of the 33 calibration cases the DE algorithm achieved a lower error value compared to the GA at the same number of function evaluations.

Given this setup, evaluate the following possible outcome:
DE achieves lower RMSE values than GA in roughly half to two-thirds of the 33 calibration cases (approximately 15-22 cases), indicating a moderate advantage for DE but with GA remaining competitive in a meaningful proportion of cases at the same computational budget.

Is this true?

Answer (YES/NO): NO